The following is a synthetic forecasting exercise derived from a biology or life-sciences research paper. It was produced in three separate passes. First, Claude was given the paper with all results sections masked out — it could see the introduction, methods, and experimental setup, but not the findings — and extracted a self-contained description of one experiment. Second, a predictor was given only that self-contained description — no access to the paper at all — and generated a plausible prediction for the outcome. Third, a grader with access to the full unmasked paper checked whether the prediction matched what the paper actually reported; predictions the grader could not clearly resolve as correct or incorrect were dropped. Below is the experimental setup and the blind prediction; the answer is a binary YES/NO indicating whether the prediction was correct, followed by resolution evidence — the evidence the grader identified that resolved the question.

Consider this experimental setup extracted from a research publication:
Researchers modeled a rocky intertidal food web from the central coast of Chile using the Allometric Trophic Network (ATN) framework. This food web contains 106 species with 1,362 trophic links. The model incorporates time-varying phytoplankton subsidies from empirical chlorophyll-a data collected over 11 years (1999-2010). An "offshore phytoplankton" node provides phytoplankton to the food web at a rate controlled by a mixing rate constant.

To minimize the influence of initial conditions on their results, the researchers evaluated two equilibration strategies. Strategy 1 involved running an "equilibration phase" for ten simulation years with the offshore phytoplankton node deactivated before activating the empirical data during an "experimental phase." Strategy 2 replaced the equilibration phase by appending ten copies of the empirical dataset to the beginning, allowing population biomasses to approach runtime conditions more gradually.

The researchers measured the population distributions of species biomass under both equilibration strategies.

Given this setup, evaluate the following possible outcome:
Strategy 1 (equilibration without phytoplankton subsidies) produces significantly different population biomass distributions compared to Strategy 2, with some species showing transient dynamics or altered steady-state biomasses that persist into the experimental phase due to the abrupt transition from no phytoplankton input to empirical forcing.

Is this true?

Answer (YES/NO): NO